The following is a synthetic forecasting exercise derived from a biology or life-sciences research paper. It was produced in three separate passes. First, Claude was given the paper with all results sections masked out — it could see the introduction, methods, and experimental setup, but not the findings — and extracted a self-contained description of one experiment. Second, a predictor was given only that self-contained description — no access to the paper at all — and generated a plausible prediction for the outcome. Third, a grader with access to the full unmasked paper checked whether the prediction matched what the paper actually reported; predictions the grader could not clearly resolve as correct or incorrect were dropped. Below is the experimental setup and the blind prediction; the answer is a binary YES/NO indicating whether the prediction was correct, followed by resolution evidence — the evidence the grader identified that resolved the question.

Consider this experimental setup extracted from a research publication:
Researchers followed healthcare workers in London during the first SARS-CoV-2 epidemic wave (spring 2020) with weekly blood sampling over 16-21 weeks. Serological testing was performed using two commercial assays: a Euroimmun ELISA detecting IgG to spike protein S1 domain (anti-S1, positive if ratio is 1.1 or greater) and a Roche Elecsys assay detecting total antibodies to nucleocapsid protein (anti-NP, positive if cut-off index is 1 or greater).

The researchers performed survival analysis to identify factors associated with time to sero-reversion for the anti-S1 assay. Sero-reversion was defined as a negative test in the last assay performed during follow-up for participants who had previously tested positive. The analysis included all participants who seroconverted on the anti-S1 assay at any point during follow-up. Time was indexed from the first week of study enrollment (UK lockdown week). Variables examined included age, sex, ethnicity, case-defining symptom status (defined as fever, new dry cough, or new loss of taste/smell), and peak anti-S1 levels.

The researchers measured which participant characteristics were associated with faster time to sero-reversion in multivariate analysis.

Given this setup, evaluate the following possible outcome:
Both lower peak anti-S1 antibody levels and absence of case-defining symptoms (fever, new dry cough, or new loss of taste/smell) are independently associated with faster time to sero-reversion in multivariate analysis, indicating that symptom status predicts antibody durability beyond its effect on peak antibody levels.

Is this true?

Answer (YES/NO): NO